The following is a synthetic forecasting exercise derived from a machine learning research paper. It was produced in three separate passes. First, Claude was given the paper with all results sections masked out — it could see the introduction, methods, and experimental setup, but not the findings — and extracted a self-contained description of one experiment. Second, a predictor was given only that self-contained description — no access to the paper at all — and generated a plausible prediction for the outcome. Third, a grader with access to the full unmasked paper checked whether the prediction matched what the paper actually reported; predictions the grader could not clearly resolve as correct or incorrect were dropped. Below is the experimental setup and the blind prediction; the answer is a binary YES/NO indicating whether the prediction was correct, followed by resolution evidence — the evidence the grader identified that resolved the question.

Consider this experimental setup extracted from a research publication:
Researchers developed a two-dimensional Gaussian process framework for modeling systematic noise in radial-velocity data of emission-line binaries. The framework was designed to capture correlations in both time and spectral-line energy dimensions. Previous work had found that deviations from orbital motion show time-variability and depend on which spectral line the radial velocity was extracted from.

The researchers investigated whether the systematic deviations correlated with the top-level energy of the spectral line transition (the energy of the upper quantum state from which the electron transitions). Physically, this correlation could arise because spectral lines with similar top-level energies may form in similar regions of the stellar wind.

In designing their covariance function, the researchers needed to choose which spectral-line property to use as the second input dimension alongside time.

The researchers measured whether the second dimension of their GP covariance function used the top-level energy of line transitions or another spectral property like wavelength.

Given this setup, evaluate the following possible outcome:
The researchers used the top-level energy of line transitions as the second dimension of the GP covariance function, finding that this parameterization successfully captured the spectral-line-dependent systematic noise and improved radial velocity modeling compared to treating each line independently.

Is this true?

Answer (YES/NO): NO